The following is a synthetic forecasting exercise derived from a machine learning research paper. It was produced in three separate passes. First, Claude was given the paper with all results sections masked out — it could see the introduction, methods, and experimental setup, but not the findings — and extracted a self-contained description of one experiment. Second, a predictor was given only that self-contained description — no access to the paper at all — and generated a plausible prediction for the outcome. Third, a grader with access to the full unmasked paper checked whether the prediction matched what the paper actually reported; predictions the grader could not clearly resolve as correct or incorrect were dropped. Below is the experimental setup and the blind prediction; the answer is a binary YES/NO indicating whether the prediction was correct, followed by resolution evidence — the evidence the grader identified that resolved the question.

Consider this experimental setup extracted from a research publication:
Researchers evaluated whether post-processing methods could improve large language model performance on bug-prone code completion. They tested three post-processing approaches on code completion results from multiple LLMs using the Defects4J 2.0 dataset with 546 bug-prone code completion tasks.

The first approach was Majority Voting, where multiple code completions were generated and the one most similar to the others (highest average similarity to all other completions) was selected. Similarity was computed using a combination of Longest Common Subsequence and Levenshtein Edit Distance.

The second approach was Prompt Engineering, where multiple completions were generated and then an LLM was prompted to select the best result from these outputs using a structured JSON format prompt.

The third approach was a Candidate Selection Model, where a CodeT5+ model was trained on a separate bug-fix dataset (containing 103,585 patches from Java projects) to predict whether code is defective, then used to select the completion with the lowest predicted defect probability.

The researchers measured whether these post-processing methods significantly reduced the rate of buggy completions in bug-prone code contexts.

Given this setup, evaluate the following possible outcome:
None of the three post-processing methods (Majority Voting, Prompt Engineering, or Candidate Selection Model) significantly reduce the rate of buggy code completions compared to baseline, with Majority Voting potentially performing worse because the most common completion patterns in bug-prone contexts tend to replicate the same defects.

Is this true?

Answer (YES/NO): NO